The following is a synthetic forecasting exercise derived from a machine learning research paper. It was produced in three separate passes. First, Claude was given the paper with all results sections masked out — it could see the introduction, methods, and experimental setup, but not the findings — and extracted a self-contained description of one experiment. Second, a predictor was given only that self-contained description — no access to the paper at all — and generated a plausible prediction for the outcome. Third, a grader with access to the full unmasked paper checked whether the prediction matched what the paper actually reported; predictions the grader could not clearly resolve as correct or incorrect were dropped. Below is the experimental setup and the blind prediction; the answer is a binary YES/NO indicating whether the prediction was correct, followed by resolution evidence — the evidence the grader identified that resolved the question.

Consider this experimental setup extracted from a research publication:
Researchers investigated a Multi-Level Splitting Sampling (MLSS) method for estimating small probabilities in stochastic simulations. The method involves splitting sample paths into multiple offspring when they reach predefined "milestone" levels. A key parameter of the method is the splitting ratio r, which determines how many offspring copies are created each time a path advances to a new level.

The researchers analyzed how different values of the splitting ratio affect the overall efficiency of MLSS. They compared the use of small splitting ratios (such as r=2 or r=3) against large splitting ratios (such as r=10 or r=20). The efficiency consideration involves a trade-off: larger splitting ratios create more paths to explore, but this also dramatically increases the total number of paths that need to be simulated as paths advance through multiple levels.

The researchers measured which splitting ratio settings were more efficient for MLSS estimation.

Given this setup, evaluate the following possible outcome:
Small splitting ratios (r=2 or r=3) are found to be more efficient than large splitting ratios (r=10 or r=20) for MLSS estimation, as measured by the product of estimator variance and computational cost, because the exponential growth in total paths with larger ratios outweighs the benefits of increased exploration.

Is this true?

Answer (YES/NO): YES